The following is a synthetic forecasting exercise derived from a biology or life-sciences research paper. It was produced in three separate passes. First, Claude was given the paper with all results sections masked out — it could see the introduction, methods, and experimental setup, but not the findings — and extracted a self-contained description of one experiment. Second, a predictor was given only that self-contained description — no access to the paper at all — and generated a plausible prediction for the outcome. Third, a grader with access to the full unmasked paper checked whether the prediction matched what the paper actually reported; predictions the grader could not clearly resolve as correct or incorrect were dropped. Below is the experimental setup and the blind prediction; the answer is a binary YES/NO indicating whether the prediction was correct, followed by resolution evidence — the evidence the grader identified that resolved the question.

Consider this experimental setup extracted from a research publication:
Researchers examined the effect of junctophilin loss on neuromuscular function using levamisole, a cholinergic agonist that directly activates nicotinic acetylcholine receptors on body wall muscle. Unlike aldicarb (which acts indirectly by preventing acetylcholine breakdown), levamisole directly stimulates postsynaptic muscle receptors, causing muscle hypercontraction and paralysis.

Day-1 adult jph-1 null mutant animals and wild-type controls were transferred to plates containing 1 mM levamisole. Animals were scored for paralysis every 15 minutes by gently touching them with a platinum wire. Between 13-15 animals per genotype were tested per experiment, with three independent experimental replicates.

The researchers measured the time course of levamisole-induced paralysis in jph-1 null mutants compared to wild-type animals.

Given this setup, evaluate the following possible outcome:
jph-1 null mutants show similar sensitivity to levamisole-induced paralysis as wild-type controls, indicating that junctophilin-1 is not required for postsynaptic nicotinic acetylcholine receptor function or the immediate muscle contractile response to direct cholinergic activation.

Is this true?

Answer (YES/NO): YES